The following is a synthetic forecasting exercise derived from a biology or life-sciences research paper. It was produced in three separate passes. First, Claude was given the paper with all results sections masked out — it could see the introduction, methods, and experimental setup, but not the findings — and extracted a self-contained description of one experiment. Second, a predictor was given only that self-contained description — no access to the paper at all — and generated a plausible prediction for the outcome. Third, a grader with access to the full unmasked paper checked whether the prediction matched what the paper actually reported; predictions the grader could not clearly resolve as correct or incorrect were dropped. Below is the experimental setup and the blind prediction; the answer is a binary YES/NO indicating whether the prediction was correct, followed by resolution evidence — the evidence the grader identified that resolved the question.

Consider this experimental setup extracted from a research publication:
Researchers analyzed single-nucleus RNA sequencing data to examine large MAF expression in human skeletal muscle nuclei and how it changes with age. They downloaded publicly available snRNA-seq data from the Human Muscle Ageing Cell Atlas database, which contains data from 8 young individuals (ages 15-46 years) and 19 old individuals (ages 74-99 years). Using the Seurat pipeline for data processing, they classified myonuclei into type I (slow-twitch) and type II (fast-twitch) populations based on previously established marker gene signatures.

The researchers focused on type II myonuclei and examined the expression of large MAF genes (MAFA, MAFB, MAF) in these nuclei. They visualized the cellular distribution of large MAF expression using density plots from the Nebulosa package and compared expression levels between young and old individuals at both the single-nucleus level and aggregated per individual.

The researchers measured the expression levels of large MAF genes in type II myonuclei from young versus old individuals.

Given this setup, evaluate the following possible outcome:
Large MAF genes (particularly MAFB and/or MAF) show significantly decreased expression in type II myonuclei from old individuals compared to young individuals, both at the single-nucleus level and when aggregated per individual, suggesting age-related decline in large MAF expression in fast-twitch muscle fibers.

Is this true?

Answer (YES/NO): YES